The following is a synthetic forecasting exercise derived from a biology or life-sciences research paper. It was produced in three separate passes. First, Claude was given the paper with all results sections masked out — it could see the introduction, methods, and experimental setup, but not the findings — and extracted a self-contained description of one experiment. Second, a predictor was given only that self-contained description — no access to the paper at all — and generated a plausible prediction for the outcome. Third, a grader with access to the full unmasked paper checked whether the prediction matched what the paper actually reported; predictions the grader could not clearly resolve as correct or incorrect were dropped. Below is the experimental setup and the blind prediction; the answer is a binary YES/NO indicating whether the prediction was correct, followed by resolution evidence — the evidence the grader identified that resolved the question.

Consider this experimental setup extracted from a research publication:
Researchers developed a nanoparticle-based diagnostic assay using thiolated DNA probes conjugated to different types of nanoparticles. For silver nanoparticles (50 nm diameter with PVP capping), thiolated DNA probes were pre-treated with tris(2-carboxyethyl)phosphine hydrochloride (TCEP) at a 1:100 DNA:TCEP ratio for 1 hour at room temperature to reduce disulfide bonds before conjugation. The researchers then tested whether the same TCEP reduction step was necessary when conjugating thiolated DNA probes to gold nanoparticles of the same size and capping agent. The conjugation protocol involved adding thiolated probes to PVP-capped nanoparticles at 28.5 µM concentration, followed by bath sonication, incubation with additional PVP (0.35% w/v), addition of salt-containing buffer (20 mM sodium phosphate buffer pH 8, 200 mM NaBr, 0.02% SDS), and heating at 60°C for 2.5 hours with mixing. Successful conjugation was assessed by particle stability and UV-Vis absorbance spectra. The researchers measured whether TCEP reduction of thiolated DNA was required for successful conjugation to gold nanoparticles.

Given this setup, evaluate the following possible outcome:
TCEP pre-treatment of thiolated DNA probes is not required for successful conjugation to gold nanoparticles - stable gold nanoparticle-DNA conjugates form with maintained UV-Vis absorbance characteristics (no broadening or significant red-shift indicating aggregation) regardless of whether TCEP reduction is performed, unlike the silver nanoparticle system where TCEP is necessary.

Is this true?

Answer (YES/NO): YES